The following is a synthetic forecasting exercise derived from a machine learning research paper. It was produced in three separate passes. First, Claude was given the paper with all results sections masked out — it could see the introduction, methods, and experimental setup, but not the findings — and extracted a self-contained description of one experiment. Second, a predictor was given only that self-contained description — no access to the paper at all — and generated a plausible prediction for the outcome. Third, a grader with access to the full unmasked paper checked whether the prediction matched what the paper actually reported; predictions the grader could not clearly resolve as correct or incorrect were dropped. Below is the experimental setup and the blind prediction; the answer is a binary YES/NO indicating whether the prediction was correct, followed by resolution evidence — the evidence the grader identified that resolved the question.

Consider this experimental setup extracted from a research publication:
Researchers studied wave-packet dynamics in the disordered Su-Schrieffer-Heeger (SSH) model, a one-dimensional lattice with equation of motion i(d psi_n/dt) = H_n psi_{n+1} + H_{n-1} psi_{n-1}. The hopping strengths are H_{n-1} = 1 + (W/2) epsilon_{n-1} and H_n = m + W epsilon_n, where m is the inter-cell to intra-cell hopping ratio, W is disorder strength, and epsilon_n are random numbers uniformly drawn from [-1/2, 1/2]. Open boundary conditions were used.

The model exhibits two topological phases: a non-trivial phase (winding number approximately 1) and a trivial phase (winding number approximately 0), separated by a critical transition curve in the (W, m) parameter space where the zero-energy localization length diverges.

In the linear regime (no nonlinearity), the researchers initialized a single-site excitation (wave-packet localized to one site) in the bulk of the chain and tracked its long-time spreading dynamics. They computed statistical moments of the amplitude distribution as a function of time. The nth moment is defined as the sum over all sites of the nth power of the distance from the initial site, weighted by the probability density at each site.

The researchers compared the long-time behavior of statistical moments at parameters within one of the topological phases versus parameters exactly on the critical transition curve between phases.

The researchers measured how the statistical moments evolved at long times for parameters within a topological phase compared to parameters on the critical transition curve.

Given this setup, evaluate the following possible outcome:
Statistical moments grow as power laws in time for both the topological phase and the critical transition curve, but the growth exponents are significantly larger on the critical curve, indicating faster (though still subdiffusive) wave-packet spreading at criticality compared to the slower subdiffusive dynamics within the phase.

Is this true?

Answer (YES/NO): NO